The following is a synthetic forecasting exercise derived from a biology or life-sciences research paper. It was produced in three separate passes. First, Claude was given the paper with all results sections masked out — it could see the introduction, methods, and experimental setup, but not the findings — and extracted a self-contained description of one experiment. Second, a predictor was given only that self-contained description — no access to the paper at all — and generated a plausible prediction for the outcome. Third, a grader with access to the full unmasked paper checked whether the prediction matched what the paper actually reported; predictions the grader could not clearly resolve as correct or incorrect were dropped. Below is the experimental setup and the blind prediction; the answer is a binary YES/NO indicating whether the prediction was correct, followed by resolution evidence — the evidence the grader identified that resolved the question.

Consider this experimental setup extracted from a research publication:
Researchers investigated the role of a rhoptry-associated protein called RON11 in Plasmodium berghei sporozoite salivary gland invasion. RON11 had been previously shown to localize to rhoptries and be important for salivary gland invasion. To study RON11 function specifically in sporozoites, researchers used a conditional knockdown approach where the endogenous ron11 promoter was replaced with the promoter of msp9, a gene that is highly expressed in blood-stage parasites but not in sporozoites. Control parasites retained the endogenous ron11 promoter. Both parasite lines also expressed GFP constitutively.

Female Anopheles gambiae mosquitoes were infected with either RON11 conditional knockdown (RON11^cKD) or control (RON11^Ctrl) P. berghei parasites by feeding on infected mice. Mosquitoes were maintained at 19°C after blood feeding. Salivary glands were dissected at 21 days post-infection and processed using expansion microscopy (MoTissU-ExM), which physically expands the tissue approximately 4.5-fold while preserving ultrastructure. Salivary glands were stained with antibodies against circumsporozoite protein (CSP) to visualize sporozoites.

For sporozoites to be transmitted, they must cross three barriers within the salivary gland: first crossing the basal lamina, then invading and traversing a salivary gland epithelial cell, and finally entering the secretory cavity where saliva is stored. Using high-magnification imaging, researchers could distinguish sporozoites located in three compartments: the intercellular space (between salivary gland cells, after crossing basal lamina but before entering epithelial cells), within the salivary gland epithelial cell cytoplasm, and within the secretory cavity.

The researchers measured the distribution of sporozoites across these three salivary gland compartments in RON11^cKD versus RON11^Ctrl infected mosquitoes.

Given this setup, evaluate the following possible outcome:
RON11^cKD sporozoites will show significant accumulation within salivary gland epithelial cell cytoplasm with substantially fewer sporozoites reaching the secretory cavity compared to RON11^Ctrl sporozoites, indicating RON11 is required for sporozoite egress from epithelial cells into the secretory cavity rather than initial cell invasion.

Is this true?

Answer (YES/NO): NO